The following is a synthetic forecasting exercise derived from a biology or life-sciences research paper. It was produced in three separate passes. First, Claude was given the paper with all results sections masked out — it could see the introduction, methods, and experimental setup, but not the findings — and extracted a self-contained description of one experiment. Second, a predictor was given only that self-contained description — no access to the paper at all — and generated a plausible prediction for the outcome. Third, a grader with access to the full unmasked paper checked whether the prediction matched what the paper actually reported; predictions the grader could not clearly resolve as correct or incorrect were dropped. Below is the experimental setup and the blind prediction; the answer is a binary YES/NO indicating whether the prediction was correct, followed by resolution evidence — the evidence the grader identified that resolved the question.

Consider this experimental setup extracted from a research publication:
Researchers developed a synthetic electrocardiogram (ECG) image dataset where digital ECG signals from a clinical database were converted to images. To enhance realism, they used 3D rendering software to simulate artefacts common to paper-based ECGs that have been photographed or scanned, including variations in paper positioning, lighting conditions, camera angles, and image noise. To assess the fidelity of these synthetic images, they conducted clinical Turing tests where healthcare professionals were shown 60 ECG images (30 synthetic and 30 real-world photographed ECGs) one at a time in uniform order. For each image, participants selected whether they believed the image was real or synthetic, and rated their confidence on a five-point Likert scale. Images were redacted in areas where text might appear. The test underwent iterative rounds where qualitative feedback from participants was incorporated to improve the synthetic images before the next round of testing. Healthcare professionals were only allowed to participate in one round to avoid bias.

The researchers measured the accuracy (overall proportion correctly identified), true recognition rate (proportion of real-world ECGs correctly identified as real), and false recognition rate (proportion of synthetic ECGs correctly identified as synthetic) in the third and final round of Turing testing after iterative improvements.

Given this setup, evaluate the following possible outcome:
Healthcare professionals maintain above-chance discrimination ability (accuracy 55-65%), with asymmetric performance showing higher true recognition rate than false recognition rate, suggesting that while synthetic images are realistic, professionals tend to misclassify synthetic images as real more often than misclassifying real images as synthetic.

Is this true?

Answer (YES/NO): NO